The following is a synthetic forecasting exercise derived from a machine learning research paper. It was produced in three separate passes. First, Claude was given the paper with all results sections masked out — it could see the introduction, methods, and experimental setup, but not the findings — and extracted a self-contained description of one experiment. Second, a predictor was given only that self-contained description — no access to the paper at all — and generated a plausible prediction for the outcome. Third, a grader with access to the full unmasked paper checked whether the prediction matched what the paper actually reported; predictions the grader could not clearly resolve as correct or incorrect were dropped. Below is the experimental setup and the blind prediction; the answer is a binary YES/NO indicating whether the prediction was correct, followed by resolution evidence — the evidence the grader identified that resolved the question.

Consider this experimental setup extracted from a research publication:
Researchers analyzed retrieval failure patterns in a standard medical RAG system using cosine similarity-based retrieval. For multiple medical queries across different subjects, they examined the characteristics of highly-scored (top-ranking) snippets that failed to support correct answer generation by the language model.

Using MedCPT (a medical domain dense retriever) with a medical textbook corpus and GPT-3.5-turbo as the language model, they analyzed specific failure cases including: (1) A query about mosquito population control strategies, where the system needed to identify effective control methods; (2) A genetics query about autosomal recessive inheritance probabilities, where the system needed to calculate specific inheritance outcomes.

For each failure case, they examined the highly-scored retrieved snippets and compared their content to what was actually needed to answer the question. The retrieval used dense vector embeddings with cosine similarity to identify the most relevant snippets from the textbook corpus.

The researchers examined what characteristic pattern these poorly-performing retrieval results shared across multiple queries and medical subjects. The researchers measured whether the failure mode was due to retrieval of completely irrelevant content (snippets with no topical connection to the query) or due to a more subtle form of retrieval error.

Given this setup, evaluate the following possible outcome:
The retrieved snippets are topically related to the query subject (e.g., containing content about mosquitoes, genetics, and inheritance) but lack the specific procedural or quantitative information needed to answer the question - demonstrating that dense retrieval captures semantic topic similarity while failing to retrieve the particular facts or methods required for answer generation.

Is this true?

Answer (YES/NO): YES